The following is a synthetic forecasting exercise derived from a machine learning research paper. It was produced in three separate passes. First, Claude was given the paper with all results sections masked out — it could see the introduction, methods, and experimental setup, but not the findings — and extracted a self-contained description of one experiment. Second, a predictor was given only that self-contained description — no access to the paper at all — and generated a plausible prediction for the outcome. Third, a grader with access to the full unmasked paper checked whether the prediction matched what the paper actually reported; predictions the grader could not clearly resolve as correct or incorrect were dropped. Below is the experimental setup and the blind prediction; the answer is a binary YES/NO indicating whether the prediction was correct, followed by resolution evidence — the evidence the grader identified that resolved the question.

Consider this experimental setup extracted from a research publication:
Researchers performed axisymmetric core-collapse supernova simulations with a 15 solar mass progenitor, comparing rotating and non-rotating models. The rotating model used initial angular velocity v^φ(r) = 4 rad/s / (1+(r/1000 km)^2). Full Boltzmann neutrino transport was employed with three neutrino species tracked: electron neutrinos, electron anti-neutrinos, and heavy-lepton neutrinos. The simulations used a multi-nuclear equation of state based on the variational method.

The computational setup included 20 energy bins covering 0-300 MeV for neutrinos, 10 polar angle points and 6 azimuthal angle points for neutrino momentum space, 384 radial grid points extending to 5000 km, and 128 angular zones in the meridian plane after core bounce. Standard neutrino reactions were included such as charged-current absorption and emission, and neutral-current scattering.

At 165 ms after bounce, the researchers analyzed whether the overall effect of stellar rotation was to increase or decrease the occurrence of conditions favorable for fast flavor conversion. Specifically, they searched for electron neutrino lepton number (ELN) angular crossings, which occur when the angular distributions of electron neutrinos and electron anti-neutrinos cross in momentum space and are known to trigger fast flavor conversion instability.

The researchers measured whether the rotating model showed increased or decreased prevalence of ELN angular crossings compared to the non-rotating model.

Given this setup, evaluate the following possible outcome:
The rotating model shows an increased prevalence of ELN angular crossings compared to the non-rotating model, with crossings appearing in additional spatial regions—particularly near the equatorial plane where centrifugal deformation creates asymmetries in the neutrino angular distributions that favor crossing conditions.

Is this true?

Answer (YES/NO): YES